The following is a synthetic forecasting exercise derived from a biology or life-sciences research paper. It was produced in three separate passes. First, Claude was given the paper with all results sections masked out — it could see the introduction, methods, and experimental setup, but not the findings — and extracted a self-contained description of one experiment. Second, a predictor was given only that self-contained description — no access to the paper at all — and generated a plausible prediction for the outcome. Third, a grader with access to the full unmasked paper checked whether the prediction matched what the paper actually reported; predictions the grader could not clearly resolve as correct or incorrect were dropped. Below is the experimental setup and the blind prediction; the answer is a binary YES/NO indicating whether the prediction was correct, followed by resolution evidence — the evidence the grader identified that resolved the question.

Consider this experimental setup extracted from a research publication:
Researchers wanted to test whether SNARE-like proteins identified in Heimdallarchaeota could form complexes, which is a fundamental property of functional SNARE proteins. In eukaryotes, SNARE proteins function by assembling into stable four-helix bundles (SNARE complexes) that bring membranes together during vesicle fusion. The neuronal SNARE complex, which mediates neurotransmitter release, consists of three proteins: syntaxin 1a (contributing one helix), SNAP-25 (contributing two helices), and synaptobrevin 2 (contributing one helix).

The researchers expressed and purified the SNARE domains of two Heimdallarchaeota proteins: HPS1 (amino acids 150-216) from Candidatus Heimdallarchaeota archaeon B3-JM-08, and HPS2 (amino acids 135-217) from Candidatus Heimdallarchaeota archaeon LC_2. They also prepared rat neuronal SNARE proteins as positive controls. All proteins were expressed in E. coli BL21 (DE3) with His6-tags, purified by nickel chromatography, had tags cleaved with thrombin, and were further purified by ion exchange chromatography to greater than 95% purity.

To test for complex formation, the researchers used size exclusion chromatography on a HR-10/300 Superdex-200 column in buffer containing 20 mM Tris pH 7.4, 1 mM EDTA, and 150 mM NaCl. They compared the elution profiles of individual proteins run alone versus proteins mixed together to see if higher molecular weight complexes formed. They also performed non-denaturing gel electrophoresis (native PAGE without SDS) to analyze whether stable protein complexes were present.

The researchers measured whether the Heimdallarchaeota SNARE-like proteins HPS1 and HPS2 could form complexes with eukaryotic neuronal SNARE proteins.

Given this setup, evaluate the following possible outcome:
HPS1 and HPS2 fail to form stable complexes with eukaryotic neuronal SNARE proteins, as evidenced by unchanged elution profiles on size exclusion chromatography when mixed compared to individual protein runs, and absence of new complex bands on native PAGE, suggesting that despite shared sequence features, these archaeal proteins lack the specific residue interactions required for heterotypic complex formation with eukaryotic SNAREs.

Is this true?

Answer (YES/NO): NO